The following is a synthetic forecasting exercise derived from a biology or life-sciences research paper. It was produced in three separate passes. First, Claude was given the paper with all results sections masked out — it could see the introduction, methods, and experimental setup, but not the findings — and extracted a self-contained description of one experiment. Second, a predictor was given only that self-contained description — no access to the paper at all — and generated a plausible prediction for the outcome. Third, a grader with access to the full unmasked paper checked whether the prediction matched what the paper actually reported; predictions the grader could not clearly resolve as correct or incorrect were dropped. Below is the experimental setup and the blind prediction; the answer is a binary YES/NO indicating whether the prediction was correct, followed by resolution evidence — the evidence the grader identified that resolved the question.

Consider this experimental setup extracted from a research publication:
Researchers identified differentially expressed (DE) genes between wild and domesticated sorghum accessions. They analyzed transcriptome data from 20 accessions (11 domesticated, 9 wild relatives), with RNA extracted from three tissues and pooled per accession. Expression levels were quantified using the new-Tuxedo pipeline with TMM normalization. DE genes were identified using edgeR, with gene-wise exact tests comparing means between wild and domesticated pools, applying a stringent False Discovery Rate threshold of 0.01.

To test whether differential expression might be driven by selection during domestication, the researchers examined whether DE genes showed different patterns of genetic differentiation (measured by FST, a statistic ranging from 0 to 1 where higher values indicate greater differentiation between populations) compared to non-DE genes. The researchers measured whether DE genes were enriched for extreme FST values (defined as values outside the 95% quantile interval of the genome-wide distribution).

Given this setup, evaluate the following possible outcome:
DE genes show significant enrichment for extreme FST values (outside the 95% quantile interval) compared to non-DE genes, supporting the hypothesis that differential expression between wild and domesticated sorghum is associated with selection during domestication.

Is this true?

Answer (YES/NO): NO